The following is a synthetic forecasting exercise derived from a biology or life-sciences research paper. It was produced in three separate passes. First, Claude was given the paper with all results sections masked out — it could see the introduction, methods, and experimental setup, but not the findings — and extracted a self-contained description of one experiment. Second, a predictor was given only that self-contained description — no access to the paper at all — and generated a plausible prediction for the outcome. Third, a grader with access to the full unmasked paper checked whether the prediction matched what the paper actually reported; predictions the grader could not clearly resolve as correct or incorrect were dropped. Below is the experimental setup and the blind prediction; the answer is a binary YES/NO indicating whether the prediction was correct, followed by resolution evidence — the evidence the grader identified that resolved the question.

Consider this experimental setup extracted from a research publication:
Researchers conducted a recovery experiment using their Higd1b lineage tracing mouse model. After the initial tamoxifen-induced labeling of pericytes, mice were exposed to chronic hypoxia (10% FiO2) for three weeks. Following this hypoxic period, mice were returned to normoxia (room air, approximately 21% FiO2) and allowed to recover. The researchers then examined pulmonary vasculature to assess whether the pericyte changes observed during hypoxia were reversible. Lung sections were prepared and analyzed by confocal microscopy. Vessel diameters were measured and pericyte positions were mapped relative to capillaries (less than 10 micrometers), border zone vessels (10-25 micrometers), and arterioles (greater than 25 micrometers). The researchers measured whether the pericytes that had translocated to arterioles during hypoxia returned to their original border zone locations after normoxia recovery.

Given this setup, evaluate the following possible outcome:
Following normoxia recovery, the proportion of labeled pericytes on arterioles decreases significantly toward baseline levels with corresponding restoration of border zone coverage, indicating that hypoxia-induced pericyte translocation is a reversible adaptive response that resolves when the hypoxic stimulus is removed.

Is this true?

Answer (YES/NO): YES